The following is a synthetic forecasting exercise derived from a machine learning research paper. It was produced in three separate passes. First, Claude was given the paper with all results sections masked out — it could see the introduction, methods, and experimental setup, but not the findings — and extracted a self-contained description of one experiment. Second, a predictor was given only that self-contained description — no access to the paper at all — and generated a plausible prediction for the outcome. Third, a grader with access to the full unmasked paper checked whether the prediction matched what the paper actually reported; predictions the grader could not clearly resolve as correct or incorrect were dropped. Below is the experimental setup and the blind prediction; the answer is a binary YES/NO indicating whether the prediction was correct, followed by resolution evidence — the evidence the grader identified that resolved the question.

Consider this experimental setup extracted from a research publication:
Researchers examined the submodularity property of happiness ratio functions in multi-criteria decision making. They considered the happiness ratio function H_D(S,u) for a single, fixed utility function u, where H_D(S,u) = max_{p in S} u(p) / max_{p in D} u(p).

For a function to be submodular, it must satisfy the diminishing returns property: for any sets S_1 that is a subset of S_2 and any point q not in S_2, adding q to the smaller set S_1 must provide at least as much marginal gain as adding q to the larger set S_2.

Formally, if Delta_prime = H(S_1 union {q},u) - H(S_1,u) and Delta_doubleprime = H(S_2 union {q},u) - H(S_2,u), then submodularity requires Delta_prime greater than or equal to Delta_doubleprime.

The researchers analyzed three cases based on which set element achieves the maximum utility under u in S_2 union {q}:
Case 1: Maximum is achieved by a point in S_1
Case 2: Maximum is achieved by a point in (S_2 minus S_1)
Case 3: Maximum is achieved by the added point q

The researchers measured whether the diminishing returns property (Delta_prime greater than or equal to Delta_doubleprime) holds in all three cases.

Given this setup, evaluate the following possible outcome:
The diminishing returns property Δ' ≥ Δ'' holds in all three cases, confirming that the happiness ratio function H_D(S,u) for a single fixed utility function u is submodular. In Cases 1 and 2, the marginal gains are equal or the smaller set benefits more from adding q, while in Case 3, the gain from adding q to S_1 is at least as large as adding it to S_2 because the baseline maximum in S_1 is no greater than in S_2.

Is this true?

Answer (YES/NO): YES